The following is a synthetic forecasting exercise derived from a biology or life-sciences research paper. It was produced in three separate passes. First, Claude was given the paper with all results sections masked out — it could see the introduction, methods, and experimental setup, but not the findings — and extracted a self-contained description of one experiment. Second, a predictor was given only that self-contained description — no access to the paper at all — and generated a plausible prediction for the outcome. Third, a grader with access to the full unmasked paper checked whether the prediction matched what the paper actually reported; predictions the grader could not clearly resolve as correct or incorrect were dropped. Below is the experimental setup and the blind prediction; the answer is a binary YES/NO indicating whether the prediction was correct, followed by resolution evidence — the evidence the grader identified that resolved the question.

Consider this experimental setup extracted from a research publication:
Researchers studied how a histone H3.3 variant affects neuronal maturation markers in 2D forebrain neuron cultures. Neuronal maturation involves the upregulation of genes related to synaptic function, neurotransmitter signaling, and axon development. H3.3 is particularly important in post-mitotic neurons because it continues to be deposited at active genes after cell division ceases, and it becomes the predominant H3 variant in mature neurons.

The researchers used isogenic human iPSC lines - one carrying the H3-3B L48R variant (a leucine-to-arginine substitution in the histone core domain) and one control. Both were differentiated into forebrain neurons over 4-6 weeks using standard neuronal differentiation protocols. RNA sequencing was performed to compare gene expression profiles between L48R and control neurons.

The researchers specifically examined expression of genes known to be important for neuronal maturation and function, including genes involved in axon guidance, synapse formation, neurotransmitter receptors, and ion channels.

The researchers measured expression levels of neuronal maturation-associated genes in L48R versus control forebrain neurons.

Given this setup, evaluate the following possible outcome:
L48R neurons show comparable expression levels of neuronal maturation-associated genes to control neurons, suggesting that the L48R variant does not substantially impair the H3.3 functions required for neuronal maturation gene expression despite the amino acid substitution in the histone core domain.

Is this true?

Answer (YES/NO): NO